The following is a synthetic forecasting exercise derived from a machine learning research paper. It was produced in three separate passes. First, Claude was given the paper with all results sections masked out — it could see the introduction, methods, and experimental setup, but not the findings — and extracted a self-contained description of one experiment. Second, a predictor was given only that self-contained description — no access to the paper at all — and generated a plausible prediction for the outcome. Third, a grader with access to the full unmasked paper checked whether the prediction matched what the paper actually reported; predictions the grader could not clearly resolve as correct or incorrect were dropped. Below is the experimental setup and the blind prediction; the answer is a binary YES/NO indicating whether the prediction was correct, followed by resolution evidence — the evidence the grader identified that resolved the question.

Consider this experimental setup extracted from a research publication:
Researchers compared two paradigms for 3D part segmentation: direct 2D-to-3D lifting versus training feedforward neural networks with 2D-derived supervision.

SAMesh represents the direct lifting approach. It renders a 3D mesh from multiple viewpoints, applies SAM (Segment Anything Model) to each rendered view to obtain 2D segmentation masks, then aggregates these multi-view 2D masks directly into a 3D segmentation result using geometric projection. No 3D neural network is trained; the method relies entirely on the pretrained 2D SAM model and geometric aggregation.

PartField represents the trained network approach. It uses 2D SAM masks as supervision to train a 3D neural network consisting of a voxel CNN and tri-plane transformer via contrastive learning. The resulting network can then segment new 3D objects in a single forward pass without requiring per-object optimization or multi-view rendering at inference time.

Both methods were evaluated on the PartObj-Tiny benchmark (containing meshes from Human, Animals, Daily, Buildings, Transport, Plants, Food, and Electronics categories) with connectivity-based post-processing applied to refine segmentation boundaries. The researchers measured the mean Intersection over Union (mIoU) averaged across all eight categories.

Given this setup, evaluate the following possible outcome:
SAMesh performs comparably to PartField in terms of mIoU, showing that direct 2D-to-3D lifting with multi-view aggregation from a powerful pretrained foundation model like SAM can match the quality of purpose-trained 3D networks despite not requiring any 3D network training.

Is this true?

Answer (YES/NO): NO